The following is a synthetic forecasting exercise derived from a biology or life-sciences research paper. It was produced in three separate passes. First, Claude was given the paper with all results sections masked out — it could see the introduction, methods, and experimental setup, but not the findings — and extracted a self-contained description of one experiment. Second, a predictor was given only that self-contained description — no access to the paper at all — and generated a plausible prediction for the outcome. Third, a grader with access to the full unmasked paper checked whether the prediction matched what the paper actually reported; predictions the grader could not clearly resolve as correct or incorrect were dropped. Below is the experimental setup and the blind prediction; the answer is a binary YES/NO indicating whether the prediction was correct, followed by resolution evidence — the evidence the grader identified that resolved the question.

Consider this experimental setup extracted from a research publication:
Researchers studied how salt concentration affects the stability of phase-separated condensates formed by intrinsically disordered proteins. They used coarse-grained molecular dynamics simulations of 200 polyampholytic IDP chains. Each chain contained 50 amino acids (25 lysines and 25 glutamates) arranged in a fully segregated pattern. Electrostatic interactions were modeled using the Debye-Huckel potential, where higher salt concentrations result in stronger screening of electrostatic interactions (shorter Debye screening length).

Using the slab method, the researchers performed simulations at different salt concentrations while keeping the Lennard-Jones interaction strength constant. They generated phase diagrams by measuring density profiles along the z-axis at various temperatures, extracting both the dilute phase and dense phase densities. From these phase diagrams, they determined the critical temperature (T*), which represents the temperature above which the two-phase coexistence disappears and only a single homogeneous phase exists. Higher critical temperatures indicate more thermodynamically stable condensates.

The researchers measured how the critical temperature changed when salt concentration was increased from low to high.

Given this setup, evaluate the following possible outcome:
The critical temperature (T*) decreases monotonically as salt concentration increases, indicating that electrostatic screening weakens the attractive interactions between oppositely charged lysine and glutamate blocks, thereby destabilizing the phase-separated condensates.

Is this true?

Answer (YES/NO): YES